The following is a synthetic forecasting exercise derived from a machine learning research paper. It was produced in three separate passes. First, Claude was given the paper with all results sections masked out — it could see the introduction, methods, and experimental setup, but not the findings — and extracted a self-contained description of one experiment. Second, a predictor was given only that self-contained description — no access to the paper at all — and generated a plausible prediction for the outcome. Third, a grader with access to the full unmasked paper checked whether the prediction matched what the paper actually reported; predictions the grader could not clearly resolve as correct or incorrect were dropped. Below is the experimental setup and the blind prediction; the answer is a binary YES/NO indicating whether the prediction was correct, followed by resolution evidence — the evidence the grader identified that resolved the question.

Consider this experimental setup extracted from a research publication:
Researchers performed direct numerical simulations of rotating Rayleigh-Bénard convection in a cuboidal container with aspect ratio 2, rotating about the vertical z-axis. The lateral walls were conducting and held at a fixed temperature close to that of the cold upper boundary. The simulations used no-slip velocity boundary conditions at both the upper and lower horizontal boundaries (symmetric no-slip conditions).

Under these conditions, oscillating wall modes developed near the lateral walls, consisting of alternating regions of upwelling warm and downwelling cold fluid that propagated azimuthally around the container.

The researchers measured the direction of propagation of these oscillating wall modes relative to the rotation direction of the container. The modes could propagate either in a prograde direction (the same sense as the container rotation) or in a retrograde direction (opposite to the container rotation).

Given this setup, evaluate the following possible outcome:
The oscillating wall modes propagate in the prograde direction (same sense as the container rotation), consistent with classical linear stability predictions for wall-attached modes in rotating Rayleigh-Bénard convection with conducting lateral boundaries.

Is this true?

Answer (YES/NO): NO